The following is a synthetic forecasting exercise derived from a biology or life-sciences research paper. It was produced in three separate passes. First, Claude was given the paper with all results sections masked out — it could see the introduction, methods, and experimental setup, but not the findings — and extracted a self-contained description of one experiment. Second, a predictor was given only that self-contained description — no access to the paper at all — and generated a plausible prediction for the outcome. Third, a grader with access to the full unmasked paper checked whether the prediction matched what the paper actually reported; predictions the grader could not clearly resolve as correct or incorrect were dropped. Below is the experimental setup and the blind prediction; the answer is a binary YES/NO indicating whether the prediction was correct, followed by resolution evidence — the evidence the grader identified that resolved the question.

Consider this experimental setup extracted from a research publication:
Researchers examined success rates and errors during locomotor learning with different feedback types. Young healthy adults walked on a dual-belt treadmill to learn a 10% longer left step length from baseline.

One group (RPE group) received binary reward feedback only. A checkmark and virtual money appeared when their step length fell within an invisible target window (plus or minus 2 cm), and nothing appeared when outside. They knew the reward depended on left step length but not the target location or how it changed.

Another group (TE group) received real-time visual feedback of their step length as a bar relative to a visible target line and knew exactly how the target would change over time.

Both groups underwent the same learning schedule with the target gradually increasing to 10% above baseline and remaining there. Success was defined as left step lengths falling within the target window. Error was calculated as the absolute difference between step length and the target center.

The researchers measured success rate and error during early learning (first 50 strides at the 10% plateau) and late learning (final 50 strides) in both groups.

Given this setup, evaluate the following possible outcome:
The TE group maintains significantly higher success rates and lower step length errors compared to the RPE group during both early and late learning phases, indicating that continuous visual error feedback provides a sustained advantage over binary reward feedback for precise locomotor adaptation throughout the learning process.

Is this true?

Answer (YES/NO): NO